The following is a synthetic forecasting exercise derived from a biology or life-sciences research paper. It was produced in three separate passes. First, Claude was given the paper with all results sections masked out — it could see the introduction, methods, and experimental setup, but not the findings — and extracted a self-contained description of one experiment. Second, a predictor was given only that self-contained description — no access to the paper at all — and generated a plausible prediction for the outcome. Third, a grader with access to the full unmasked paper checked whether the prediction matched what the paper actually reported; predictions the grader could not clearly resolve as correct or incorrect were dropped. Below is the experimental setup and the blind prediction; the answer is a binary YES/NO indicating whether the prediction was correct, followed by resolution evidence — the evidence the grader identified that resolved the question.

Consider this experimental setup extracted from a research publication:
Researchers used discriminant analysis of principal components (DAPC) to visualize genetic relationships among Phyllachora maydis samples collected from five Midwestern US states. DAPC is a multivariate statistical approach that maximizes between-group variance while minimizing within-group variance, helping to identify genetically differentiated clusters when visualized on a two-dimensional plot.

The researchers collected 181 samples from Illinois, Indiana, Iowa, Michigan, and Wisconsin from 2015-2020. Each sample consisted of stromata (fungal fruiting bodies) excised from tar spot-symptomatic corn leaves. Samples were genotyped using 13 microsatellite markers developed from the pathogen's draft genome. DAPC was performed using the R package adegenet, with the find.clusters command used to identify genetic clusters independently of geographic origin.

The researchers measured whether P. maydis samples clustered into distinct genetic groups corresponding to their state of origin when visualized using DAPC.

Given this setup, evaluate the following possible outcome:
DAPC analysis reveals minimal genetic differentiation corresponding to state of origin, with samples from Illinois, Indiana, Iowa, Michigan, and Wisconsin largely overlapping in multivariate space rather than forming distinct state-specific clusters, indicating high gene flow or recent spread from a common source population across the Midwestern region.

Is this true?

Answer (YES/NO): NO